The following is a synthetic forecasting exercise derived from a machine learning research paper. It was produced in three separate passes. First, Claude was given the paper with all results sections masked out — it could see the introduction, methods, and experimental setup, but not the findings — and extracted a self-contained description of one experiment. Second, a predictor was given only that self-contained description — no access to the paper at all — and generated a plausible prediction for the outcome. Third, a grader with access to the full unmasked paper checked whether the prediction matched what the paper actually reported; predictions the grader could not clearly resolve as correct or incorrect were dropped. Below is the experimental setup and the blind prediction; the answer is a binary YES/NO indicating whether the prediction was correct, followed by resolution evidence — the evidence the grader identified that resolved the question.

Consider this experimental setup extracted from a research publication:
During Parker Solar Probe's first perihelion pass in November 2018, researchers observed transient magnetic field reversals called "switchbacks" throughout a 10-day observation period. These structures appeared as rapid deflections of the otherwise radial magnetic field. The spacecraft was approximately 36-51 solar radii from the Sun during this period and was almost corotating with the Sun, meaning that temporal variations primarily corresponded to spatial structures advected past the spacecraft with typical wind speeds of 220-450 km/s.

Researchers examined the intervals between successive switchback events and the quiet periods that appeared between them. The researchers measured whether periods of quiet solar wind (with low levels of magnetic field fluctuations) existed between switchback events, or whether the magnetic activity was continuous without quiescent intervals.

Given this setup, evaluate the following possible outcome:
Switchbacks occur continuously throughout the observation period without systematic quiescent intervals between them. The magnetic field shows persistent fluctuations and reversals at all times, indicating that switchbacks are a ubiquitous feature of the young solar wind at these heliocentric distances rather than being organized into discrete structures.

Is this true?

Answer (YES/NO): NO